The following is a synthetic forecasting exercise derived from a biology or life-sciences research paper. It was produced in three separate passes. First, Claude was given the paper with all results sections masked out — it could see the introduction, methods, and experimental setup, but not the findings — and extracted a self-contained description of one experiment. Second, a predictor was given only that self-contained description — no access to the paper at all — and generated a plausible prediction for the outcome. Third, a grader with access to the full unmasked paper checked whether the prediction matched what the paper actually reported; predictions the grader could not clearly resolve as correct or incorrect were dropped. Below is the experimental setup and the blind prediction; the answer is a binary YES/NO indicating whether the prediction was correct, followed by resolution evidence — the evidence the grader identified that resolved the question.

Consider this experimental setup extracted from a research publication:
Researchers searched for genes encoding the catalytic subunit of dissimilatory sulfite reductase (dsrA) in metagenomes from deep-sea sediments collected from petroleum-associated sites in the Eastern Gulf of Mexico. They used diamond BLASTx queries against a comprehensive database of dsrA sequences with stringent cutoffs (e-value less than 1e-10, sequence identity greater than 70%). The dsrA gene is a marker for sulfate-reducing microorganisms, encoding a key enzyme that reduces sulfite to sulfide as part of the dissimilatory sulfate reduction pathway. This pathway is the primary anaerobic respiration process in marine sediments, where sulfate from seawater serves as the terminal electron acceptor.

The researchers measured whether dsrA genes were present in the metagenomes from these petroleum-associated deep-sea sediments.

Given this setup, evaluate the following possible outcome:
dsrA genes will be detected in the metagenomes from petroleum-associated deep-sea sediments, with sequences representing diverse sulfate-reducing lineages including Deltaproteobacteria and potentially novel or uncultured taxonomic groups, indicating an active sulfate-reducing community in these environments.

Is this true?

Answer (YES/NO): NO